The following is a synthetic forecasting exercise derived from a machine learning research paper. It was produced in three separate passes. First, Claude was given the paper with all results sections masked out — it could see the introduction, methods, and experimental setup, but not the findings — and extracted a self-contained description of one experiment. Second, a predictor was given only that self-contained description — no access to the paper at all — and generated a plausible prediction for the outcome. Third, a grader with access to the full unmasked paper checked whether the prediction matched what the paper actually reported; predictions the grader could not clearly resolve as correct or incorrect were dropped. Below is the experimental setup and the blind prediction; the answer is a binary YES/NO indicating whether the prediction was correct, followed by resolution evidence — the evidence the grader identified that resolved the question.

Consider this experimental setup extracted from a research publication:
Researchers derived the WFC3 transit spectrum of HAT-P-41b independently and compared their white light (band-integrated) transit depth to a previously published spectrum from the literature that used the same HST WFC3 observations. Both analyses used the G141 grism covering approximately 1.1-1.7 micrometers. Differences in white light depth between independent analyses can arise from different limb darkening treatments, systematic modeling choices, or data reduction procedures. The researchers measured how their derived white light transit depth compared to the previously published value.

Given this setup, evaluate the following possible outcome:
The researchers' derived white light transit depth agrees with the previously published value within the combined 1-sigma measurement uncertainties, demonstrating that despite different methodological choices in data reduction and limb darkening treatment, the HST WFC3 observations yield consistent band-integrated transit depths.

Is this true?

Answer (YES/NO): NO